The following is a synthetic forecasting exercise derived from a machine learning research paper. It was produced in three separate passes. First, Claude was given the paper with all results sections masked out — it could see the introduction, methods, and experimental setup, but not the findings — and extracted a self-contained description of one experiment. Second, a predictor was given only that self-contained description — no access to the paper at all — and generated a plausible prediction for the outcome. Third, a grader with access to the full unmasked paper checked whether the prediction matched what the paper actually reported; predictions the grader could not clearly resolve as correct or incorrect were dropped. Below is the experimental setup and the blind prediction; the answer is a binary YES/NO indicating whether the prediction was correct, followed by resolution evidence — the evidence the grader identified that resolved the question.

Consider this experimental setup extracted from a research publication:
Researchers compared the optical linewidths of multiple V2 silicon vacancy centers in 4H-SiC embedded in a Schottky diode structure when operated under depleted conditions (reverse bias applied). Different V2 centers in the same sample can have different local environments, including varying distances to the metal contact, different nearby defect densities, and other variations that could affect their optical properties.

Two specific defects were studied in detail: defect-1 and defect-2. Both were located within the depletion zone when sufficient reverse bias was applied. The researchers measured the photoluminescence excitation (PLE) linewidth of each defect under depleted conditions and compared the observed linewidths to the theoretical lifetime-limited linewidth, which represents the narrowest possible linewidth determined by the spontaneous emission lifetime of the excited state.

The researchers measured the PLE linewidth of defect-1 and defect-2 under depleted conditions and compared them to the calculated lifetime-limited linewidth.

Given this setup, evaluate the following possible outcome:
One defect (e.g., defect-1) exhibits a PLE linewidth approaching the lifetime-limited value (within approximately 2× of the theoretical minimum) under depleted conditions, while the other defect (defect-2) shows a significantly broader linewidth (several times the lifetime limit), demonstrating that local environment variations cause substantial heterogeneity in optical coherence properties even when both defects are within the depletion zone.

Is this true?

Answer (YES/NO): NO